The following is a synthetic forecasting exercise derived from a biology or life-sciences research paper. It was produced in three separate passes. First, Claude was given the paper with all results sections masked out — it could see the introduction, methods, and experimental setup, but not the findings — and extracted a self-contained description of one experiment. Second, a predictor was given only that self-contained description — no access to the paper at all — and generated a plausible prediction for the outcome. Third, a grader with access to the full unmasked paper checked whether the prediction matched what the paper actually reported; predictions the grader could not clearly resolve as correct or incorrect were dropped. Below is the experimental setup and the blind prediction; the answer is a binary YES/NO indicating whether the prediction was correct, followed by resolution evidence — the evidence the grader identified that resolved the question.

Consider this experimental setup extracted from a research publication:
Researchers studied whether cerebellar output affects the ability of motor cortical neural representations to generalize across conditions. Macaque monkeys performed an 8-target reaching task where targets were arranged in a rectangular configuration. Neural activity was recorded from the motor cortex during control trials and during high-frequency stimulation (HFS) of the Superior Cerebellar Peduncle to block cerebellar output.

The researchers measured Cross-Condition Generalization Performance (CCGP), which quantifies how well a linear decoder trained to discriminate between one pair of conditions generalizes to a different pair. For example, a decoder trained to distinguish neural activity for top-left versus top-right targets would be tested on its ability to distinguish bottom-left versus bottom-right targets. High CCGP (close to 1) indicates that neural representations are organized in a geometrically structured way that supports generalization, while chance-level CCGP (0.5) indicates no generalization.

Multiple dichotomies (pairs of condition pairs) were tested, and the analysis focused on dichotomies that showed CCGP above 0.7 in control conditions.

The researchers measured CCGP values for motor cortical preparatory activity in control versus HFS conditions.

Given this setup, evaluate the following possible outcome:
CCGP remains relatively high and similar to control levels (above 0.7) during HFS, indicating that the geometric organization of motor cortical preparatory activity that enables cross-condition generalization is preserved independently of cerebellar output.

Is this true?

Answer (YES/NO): NO